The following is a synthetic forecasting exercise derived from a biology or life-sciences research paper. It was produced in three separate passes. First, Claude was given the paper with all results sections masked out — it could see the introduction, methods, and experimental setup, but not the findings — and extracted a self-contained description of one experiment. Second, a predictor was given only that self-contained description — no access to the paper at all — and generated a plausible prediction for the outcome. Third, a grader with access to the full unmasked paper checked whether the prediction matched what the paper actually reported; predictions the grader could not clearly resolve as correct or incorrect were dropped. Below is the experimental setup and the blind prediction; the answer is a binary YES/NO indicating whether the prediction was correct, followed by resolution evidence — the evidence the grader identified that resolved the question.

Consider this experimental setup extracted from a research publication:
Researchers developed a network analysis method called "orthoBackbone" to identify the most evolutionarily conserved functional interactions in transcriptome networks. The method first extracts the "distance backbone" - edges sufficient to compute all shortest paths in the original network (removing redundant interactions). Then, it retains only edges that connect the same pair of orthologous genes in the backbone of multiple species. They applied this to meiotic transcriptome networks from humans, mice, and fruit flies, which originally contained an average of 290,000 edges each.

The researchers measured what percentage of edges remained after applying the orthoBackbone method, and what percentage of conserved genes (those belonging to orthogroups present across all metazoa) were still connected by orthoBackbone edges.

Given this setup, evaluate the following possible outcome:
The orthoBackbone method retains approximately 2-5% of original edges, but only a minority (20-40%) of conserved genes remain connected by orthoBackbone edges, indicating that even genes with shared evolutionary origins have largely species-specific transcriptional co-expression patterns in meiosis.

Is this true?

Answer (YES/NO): NO